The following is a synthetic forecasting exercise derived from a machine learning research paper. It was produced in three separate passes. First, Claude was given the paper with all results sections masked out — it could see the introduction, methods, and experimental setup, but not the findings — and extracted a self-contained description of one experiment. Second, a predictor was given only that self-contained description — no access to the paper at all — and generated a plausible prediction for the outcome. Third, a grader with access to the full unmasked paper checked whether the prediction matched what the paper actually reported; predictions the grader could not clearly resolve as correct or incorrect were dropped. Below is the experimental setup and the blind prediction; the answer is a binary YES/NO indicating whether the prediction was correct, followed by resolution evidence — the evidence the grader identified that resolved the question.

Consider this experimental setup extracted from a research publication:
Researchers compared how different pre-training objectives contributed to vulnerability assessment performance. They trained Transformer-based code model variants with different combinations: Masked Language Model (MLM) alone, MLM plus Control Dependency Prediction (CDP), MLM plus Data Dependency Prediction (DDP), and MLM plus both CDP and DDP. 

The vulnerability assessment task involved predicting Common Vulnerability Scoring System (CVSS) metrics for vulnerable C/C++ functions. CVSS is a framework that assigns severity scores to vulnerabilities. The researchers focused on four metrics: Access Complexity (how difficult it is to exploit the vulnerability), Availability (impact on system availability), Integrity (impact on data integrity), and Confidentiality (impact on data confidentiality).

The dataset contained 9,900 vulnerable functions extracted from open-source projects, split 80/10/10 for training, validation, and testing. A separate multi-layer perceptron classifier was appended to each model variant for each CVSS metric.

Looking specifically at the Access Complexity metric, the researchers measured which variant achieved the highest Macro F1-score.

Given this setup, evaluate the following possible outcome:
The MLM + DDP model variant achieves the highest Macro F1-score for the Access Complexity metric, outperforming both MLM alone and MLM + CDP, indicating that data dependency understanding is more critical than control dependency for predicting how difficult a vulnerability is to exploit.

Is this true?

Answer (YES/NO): NO